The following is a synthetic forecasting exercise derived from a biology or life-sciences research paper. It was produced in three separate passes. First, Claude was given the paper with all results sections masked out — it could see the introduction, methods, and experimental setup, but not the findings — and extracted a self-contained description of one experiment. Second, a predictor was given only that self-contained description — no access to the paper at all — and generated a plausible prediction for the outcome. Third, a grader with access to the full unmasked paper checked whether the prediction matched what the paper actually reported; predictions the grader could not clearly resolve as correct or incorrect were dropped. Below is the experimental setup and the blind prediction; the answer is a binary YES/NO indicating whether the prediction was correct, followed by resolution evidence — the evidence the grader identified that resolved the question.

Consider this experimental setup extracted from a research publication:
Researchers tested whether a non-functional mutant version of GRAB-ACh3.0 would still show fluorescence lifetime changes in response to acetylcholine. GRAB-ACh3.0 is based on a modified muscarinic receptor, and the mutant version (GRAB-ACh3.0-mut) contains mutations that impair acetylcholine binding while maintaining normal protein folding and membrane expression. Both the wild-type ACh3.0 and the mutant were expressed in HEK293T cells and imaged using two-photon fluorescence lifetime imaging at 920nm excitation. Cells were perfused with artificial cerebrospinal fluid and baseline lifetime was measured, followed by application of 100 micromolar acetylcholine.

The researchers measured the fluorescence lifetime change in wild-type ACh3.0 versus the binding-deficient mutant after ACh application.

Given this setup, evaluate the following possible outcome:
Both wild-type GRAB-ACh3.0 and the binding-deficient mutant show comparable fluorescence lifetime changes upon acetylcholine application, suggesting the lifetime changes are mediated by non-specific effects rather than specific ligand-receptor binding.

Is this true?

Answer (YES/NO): NO